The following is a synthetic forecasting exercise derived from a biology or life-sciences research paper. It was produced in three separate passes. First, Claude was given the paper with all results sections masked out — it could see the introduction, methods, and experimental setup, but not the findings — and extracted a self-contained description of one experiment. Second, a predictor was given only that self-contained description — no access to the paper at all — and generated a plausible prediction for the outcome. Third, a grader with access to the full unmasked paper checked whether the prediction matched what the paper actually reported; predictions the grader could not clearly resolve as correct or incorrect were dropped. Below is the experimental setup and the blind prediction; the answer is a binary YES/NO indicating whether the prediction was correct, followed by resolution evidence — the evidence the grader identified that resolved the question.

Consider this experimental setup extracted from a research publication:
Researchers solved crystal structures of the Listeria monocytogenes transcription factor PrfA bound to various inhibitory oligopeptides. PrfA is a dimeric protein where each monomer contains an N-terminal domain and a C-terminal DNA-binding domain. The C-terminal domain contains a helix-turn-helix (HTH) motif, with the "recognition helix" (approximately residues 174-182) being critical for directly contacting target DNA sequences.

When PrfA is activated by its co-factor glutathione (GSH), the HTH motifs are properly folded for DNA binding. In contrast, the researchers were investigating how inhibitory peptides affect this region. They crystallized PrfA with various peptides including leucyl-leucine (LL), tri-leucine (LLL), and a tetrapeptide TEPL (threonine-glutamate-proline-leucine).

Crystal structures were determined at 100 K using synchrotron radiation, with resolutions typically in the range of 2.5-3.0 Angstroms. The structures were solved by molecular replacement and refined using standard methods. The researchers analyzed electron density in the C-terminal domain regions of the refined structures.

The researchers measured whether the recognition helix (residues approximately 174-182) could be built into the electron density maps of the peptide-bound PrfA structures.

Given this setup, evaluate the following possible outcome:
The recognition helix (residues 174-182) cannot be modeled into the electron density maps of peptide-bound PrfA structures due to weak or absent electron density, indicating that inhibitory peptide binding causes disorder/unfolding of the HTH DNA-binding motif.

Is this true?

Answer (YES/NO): YES